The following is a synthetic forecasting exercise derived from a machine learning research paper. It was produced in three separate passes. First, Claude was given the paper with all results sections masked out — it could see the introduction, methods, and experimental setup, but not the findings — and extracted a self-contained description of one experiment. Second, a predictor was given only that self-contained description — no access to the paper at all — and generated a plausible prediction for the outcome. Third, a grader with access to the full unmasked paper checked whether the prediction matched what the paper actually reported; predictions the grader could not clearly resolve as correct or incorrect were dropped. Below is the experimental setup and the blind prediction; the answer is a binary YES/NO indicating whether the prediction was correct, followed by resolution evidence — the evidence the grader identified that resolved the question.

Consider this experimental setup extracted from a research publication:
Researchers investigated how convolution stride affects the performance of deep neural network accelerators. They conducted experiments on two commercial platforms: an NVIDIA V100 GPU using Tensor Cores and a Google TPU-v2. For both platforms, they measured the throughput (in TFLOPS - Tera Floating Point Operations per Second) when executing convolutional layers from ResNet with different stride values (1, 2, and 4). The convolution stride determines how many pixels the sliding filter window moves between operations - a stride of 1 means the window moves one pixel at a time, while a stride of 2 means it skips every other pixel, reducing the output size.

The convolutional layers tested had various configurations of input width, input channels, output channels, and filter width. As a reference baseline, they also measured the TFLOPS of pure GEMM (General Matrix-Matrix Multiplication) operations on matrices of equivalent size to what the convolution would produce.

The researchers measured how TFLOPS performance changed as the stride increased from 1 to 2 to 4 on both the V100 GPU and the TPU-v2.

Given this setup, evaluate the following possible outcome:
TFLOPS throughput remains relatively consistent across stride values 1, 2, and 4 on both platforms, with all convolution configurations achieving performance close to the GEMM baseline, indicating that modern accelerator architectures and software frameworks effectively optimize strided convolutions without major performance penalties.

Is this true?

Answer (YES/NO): NO